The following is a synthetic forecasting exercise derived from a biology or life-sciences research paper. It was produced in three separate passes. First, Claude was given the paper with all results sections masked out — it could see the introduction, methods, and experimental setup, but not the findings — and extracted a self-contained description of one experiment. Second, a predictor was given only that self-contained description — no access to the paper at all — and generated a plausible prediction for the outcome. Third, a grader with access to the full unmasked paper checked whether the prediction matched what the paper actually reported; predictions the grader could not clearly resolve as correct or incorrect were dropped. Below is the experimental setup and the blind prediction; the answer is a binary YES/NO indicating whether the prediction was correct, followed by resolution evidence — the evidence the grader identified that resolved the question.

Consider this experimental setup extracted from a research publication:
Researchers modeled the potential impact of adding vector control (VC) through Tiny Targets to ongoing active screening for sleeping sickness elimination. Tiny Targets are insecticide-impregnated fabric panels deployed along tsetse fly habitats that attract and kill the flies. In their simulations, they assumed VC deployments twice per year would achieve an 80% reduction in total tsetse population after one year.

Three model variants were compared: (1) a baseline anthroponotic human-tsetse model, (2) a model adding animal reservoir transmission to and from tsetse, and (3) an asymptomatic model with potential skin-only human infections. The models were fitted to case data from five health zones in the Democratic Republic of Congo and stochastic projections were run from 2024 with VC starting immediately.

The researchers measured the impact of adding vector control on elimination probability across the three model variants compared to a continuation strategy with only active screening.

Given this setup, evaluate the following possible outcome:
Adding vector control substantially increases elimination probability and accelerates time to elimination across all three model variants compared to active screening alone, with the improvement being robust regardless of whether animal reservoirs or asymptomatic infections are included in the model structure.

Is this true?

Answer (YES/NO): YES